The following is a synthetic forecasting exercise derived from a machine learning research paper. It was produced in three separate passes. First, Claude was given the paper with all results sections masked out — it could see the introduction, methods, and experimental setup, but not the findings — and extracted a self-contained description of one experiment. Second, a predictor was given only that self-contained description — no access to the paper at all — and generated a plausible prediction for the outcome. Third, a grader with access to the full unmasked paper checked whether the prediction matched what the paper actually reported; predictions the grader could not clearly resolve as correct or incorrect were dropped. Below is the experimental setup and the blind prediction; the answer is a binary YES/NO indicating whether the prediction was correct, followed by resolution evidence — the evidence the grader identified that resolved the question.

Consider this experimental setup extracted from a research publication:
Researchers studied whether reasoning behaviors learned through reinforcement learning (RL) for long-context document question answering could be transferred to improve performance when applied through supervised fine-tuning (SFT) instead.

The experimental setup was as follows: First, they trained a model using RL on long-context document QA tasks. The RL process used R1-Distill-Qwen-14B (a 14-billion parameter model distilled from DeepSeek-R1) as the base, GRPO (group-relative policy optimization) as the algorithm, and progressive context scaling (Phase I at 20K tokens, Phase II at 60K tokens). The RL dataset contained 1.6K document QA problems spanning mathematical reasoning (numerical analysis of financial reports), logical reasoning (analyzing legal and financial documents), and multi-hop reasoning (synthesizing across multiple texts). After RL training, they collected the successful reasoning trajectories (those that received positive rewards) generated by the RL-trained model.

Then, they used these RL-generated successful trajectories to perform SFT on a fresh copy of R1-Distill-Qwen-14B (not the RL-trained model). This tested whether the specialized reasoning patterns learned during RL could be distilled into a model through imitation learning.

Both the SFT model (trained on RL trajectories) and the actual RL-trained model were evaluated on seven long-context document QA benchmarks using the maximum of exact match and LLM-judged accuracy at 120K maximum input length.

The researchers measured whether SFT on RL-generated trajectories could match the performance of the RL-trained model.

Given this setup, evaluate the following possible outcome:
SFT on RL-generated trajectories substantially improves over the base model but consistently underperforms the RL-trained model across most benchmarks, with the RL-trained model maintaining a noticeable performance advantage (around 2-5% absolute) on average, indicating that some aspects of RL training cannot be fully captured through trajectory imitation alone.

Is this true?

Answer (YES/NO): NO